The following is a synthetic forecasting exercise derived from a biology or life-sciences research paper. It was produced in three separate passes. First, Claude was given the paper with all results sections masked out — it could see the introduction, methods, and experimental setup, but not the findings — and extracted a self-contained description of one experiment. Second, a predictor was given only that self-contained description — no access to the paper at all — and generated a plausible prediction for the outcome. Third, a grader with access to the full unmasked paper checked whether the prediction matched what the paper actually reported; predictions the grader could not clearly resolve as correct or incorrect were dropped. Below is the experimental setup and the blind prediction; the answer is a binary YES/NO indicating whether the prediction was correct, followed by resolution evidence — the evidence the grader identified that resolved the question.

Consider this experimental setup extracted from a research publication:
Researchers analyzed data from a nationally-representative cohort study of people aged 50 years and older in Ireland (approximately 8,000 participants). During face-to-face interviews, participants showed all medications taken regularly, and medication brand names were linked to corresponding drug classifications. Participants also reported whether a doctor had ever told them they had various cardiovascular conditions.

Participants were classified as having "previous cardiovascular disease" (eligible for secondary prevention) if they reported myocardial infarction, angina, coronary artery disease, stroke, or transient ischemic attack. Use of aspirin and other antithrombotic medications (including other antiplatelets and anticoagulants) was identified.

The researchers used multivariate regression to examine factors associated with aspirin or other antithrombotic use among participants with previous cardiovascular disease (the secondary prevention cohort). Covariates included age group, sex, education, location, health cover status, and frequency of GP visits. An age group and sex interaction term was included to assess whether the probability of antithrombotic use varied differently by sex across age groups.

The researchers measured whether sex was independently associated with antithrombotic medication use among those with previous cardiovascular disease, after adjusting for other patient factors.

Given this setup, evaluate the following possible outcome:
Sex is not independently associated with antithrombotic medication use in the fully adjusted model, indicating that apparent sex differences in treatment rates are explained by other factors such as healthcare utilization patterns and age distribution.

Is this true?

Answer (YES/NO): NO